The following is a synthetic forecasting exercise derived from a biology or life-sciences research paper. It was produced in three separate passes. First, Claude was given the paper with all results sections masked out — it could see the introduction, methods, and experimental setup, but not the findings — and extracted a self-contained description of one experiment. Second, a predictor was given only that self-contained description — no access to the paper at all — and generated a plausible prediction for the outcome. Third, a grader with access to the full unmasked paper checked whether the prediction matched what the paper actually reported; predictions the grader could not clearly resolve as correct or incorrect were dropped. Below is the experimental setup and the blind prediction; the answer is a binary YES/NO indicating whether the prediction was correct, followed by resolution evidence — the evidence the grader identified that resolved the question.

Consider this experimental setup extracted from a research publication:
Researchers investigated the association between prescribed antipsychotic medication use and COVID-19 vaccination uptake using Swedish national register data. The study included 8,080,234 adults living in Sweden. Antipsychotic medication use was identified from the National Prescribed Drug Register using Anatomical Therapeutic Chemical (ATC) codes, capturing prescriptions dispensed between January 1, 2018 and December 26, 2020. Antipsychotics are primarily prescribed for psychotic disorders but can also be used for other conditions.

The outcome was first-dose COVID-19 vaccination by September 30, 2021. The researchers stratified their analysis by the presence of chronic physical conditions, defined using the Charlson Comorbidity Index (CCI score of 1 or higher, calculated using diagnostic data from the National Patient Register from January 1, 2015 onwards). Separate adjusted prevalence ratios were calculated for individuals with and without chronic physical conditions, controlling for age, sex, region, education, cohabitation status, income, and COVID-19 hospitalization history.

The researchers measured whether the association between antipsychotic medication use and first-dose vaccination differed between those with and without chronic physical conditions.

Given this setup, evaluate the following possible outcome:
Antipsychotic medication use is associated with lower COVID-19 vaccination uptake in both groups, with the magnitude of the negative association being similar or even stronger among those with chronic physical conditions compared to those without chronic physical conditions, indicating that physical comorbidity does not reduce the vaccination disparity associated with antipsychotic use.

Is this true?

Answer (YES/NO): NO